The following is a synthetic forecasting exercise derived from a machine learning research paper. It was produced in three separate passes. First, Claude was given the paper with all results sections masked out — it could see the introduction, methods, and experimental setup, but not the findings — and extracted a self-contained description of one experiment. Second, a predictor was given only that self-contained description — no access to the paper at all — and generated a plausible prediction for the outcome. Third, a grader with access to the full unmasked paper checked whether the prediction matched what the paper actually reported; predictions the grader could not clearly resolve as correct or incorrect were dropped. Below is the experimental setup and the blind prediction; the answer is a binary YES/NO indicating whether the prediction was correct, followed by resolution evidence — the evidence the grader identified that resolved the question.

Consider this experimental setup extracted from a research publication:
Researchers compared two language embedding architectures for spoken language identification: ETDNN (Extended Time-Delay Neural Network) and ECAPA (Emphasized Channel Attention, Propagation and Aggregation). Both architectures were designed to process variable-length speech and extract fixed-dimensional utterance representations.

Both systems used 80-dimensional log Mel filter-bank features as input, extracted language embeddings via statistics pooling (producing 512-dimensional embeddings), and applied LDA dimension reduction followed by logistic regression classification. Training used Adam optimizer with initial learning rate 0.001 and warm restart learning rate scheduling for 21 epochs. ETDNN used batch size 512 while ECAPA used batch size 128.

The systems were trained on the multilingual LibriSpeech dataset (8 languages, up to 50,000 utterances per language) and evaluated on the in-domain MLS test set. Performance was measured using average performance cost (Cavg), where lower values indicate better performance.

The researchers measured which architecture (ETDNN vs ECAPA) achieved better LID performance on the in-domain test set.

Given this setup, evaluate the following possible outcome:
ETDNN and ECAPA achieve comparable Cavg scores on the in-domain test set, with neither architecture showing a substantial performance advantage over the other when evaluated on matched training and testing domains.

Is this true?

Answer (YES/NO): NO